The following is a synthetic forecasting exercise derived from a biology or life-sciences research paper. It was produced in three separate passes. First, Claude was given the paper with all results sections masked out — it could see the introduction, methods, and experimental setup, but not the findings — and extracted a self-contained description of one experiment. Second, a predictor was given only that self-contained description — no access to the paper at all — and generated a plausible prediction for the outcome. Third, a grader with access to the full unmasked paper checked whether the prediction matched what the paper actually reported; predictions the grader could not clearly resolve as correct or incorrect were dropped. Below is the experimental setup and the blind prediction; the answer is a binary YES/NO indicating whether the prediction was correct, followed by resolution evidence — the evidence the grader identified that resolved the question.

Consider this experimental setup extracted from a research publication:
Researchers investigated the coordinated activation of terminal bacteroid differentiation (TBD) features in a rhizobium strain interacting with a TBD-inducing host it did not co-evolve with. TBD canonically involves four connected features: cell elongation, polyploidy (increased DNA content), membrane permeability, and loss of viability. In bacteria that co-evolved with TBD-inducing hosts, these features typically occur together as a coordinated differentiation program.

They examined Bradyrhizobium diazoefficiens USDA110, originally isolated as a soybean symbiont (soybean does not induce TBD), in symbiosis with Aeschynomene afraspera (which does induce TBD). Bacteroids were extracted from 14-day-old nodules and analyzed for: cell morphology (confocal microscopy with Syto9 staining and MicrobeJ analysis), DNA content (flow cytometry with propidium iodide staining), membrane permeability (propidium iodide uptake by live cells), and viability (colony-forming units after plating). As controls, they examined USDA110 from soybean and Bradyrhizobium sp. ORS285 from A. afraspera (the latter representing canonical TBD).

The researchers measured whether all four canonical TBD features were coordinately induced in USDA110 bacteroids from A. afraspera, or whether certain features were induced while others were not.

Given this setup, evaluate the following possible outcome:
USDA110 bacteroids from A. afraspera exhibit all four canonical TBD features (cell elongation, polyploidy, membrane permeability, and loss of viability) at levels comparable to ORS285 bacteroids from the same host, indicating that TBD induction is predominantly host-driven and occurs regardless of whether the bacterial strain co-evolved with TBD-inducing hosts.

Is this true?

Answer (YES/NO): NO